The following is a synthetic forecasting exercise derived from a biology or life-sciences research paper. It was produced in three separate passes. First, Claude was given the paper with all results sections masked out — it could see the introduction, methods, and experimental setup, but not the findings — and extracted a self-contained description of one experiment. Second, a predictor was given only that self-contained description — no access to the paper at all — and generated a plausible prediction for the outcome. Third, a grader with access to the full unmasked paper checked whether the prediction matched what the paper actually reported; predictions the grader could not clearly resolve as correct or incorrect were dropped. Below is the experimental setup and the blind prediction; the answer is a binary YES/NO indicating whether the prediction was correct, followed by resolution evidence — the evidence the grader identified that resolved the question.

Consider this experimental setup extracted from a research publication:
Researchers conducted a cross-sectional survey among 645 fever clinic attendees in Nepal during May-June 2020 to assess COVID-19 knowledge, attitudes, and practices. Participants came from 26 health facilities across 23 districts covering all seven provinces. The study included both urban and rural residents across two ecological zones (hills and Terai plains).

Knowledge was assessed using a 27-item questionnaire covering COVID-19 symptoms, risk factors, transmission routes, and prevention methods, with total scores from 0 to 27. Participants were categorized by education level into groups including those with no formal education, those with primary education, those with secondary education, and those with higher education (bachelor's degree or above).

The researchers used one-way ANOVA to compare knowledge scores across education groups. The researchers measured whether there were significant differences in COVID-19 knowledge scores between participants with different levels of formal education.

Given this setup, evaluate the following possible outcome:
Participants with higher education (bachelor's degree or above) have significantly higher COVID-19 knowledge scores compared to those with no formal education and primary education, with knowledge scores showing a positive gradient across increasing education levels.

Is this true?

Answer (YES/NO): YES